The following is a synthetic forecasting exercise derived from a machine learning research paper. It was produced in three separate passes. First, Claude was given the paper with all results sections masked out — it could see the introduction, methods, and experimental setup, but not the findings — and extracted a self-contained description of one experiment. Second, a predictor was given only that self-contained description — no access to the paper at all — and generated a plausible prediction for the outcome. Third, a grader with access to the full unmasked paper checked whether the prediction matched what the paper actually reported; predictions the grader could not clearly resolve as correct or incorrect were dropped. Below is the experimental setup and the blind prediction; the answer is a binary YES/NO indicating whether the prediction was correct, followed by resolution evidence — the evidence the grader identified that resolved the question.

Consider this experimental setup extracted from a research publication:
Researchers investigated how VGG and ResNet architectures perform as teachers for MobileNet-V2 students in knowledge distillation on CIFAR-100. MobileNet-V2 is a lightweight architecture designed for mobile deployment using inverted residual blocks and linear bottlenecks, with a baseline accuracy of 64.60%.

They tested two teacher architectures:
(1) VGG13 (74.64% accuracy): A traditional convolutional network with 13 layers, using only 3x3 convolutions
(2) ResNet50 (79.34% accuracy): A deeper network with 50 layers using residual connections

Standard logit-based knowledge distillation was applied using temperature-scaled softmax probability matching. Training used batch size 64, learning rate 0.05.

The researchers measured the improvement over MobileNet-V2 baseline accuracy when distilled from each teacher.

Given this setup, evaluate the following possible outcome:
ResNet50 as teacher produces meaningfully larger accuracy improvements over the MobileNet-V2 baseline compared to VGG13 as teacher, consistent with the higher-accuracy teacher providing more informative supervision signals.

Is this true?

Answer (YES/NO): NO